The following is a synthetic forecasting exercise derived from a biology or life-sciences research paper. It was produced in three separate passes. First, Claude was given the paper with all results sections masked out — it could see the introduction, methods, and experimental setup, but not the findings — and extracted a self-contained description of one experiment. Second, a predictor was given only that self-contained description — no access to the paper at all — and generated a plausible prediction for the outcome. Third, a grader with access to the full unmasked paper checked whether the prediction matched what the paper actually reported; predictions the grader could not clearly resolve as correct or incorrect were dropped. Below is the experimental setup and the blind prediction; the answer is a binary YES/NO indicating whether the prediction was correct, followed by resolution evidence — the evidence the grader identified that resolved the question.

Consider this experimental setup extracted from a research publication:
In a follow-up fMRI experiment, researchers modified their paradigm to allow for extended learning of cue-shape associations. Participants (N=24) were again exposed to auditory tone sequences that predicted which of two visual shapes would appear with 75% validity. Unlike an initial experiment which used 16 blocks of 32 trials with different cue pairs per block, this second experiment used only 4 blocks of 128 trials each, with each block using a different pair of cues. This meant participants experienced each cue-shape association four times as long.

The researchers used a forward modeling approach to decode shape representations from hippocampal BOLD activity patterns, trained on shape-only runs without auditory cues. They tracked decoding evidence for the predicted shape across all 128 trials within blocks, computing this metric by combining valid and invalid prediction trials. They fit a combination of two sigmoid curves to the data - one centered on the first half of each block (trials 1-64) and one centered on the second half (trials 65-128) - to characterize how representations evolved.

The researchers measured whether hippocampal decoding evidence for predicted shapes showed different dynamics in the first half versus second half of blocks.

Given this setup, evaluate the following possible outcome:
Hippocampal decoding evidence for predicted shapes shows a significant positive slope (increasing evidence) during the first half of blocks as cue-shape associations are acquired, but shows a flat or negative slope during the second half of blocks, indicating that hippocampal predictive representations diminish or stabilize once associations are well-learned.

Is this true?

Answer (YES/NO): NO